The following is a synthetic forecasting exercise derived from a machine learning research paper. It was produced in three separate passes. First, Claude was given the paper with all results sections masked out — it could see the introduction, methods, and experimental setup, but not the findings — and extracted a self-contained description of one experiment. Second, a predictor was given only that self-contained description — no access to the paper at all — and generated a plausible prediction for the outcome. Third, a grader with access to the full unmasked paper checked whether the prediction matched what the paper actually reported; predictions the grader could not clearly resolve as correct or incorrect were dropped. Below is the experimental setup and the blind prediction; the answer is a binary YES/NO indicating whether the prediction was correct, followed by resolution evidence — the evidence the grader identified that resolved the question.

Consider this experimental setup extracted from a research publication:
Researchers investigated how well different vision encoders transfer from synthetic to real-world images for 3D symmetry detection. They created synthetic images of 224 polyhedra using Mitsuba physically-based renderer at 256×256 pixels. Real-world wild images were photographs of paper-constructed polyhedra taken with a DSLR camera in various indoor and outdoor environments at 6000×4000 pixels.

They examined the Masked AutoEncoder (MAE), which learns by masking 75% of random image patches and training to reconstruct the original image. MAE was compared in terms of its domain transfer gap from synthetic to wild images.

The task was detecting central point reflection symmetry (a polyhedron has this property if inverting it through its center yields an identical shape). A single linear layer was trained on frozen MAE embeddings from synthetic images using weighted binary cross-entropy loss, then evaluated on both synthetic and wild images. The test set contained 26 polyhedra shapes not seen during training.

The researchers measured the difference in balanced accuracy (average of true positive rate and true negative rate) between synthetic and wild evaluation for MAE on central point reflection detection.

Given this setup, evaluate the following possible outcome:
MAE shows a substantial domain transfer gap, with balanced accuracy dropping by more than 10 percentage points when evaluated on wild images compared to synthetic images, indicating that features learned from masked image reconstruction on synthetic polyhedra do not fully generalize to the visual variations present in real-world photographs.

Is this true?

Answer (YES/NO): NO